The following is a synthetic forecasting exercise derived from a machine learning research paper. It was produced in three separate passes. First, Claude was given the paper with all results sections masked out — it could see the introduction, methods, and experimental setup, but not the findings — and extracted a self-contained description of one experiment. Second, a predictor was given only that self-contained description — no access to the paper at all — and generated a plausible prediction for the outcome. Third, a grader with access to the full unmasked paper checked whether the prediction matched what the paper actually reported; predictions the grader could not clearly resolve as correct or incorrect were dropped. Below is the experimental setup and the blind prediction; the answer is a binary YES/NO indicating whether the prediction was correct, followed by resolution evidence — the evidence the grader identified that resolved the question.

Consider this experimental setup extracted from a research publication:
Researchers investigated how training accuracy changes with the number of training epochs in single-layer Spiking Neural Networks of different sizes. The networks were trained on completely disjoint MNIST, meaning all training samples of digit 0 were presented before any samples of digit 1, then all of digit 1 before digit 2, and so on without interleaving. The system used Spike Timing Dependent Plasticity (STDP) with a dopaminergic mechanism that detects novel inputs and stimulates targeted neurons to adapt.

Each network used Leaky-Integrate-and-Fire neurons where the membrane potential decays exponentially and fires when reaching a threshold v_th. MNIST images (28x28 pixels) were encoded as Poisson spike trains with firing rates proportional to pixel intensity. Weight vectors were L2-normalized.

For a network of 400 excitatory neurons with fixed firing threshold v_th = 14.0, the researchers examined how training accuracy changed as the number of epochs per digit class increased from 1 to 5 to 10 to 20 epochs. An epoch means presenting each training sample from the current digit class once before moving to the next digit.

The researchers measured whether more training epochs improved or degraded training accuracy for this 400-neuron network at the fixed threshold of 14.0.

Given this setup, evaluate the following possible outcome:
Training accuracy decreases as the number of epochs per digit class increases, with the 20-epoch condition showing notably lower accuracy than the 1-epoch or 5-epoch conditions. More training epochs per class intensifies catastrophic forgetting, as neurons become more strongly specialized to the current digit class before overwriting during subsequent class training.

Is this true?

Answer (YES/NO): YES